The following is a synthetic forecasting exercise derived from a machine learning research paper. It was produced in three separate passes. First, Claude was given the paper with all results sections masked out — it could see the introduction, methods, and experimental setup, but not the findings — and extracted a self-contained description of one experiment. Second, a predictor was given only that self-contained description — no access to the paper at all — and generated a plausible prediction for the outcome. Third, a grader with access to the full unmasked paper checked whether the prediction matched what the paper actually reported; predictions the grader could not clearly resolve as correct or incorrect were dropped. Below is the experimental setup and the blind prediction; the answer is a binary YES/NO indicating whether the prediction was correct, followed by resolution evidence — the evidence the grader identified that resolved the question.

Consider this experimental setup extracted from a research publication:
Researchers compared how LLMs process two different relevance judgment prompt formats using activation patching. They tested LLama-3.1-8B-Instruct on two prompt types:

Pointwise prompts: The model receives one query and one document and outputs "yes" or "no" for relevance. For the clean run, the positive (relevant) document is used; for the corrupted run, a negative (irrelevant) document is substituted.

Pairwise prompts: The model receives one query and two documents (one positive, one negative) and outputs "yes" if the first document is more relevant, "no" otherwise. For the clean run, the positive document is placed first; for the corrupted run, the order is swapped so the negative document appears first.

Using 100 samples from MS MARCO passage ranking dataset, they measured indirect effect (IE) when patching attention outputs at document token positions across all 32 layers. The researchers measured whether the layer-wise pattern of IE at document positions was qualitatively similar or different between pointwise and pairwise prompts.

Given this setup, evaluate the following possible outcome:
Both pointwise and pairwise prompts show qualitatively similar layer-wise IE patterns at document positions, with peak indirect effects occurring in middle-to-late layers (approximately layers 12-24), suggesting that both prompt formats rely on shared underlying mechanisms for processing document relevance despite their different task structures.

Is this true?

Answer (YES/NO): NO